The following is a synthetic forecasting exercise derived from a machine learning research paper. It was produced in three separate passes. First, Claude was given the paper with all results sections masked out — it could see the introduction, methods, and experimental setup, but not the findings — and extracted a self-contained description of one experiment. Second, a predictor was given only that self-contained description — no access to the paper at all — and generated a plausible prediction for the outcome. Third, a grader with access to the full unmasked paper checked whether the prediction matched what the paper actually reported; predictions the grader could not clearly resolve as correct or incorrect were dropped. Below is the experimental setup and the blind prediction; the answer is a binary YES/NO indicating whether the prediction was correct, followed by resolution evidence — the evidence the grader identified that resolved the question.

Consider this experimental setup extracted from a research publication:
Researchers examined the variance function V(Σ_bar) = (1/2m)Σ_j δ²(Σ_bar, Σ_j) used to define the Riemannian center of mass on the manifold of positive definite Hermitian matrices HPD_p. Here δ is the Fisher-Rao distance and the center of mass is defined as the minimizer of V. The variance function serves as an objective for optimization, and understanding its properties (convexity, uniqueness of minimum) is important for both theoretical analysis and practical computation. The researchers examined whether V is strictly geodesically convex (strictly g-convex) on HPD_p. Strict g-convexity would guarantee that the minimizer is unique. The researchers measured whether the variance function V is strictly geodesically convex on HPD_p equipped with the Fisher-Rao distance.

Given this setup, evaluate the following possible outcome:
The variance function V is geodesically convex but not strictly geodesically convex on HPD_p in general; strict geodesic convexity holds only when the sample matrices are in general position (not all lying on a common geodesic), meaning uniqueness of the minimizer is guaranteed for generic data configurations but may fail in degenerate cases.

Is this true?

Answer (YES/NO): NO